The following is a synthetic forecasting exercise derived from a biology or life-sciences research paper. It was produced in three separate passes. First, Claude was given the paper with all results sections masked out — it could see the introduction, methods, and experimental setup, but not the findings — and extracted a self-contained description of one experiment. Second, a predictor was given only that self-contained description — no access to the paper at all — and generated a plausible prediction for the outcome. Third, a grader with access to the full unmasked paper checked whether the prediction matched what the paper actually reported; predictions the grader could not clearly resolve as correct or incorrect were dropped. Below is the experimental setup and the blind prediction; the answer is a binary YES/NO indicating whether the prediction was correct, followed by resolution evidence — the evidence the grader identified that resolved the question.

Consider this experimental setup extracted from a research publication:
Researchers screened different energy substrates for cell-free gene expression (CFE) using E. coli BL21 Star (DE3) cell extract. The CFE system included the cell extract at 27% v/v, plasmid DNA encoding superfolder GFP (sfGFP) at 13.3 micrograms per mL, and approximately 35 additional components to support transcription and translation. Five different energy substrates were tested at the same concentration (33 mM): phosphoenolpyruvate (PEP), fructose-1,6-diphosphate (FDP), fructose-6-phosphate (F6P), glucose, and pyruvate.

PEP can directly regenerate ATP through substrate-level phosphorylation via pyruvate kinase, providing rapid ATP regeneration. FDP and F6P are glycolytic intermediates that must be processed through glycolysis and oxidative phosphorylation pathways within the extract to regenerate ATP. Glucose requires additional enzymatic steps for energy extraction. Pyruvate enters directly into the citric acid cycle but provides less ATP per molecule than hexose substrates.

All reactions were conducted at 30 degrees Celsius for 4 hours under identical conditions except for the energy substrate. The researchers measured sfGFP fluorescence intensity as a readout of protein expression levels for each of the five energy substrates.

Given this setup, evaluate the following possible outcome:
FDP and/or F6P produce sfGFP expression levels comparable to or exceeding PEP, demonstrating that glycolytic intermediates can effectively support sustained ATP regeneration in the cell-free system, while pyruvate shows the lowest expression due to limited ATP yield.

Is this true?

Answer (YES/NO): NO